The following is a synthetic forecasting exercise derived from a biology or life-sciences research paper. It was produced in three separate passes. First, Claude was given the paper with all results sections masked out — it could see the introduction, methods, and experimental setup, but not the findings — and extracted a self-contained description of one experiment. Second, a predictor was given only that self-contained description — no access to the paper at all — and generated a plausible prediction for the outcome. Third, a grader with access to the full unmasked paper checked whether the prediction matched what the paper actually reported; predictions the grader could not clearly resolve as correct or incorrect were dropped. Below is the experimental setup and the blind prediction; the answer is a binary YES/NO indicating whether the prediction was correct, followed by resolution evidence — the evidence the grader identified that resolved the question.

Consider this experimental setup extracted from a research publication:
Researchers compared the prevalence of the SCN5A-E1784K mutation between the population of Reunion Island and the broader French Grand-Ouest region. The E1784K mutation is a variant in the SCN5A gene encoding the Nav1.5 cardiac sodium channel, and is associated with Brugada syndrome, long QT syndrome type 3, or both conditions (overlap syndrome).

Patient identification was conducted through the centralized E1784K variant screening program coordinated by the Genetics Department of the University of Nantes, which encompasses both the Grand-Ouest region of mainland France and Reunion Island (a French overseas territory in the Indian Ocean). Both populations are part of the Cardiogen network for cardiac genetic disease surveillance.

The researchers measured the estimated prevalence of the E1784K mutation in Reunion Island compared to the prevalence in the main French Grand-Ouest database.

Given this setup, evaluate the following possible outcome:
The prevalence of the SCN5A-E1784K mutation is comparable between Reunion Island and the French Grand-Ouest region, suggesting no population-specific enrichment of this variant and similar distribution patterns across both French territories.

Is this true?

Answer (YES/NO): NO